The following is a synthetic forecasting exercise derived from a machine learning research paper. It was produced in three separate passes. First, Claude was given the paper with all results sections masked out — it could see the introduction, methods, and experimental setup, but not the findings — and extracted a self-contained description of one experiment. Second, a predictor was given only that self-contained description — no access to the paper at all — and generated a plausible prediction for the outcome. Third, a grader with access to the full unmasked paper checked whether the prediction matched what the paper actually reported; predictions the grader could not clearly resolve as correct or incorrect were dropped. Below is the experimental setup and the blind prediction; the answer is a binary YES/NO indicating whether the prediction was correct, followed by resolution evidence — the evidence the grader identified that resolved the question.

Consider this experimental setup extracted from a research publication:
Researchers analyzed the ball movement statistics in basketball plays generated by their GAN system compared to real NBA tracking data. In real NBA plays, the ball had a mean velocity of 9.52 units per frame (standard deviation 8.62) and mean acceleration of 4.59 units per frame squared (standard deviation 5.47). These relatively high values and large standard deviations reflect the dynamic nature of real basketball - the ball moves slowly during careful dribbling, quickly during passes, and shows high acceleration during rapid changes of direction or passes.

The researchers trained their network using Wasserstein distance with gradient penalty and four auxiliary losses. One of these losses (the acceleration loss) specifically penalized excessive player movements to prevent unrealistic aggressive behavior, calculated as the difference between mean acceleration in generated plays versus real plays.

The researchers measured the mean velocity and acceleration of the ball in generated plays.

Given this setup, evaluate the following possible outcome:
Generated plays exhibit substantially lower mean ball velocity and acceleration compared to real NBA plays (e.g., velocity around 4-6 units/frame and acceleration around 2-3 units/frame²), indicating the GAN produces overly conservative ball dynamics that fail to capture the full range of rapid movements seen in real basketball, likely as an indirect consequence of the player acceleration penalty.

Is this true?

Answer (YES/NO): NO